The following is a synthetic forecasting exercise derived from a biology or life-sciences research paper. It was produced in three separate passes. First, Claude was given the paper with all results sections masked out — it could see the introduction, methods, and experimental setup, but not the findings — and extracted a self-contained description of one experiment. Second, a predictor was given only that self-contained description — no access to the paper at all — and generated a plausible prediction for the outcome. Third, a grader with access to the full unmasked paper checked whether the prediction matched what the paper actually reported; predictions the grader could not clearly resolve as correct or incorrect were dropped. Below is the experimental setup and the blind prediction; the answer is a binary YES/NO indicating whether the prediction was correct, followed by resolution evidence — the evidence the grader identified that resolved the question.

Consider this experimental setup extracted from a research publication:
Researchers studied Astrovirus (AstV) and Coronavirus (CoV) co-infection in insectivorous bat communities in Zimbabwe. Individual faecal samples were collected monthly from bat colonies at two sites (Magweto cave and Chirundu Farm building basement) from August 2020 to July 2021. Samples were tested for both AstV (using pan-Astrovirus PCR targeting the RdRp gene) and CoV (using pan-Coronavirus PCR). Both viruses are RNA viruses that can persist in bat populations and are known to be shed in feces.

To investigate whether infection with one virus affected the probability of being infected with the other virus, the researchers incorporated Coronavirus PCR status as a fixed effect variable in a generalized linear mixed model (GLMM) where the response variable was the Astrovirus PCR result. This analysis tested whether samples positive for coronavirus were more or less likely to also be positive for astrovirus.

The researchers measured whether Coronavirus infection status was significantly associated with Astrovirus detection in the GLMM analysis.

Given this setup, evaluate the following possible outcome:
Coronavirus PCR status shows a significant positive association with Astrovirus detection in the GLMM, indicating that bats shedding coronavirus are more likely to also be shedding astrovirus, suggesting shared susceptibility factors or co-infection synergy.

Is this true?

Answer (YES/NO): NO